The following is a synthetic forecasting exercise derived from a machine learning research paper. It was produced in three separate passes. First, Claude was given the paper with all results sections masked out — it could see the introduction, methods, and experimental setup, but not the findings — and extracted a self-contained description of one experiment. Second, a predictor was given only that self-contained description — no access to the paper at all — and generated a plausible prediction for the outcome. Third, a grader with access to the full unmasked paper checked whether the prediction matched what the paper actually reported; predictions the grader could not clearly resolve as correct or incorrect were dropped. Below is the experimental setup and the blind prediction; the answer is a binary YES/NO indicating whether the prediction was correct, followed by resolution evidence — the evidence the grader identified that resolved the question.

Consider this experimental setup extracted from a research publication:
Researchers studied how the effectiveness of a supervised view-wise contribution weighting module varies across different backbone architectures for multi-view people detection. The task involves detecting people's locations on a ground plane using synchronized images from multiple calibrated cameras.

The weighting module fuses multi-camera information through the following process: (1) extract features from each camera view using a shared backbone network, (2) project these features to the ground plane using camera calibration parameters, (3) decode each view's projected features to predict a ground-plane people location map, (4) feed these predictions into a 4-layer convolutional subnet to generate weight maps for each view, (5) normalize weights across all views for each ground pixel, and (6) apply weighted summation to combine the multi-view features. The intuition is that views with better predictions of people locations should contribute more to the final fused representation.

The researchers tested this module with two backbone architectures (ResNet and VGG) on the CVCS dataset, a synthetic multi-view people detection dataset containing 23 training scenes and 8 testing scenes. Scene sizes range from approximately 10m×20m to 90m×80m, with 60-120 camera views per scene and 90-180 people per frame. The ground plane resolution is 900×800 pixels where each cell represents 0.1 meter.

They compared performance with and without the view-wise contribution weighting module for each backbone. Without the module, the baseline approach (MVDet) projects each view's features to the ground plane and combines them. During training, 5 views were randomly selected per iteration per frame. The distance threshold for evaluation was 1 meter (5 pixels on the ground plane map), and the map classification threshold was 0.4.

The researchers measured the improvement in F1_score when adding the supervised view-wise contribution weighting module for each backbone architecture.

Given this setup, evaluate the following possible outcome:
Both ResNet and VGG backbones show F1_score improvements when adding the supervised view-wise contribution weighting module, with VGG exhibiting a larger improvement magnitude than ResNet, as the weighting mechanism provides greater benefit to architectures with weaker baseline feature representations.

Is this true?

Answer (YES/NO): NO